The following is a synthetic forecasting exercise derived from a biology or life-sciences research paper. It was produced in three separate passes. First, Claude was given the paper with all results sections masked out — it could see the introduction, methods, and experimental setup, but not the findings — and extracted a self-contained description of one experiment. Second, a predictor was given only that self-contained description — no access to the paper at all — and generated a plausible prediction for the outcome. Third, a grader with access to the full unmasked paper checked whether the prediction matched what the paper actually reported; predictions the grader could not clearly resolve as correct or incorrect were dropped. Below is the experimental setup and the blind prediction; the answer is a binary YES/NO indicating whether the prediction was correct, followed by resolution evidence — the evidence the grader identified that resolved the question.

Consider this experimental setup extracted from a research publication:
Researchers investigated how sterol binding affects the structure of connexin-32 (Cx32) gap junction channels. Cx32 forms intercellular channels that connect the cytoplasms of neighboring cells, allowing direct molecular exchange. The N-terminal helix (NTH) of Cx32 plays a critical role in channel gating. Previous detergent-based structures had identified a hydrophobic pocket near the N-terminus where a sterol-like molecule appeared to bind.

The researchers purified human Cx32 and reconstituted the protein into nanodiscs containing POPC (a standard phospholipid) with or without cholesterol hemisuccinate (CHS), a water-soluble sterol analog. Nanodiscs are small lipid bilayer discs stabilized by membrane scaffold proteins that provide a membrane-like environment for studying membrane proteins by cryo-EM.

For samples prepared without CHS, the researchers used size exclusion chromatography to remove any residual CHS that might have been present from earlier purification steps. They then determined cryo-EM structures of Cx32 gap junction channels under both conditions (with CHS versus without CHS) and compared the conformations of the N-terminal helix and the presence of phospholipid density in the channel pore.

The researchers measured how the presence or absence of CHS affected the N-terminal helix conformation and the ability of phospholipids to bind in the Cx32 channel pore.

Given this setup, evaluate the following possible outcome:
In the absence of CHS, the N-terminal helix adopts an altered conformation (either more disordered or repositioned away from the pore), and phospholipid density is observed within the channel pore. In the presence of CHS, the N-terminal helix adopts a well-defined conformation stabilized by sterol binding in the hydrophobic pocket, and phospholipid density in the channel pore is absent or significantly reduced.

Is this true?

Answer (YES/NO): NO